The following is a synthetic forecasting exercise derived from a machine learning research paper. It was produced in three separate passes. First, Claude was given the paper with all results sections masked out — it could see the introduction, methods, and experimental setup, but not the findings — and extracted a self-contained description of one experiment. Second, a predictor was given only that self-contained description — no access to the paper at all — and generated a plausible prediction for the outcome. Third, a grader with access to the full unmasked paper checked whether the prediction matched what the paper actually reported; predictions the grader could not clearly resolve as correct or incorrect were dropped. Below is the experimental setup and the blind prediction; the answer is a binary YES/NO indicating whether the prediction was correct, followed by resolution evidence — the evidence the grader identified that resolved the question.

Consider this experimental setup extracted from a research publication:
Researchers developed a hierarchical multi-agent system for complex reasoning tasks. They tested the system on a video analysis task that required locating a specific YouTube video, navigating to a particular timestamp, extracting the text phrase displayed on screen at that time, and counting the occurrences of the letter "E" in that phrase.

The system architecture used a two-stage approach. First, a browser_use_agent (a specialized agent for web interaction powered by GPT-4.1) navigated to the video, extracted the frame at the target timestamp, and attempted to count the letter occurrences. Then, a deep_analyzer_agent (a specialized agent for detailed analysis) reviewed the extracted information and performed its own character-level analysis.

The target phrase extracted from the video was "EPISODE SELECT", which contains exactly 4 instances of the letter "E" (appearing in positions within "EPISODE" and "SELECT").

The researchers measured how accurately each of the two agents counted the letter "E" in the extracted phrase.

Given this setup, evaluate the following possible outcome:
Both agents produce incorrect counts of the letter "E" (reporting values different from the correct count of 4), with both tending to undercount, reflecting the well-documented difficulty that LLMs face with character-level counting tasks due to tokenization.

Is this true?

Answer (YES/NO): NO